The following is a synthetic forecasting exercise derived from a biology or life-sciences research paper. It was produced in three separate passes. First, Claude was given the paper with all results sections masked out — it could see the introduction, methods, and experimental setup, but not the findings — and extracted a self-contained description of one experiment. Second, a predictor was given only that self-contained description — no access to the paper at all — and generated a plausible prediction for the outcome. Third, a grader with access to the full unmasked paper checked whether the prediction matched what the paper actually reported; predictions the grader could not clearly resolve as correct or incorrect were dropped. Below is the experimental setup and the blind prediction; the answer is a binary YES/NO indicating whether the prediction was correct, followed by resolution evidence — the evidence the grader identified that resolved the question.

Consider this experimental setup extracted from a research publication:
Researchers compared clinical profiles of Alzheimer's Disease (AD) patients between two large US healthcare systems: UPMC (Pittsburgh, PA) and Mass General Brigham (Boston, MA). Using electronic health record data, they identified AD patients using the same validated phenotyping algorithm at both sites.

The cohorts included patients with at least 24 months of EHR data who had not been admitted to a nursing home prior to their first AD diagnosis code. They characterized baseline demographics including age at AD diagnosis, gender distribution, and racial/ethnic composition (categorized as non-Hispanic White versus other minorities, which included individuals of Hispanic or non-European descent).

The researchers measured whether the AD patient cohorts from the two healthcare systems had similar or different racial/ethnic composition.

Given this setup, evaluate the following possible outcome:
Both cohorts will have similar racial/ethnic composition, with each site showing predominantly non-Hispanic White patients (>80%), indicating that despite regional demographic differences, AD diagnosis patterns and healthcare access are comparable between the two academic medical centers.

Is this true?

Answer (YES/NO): NO